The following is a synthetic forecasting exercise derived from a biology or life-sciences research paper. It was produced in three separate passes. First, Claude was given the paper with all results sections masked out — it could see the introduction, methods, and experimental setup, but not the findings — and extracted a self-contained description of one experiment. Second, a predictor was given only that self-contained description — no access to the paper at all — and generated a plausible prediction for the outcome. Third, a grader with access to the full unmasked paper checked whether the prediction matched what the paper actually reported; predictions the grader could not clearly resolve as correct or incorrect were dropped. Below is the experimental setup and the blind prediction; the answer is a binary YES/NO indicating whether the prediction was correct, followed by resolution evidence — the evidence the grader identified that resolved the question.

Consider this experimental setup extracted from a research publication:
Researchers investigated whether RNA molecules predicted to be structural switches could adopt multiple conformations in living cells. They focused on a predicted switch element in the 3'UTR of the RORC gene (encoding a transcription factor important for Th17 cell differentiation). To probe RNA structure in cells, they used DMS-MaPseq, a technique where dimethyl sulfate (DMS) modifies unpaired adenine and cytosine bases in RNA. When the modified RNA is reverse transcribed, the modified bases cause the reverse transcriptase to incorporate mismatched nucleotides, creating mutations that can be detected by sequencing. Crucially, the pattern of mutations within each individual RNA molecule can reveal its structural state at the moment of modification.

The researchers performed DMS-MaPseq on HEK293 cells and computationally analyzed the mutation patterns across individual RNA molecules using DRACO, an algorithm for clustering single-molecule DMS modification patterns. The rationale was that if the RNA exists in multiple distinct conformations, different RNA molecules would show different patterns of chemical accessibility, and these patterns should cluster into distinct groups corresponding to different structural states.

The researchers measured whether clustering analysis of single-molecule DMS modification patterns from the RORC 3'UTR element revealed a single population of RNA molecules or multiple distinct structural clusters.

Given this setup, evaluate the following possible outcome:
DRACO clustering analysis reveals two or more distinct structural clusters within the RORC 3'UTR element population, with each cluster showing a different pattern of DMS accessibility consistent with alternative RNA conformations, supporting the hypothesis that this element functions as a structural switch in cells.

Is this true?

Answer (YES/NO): YES